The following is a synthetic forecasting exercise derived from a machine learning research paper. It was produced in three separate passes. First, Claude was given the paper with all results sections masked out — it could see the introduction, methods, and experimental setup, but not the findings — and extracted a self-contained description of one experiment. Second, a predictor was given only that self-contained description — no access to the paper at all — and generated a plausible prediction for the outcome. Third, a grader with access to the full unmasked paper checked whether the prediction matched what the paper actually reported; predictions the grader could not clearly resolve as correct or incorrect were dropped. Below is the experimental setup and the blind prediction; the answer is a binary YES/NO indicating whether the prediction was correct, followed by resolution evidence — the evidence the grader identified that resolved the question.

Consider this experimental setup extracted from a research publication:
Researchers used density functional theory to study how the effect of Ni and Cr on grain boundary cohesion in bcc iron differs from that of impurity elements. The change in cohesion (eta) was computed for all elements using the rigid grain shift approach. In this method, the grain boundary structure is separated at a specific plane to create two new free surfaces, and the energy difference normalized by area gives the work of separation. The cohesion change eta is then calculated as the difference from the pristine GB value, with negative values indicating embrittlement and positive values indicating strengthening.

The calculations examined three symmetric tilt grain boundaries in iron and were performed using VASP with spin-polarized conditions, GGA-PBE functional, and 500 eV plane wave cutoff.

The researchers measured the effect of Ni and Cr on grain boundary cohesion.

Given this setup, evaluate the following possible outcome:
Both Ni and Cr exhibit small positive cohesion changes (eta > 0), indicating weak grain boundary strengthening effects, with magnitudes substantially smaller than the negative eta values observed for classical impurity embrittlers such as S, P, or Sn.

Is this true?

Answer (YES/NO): NO